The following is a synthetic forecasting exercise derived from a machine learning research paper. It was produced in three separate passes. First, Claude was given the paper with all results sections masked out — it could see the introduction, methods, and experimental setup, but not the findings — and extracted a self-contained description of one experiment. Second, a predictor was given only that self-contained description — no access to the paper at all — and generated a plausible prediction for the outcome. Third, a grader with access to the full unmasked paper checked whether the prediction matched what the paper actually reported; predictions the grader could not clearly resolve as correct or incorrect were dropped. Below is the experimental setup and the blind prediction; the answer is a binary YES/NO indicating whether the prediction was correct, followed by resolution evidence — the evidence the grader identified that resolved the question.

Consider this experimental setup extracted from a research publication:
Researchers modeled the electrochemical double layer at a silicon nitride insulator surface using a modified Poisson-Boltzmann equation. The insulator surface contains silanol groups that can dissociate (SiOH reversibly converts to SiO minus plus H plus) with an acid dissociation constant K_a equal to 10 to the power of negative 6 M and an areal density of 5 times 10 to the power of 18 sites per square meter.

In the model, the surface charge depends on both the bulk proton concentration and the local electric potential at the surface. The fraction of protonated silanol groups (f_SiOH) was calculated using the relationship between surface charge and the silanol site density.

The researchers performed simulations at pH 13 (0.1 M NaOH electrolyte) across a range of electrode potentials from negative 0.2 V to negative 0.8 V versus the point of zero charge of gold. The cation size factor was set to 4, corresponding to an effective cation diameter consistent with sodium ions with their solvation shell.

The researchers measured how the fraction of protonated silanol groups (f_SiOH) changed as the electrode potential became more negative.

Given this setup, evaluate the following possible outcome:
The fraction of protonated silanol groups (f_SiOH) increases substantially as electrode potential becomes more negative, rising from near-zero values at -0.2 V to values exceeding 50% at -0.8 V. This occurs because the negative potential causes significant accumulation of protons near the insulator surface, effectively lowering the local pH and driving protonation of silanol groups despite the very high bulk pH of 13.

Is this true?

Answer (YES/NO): NO